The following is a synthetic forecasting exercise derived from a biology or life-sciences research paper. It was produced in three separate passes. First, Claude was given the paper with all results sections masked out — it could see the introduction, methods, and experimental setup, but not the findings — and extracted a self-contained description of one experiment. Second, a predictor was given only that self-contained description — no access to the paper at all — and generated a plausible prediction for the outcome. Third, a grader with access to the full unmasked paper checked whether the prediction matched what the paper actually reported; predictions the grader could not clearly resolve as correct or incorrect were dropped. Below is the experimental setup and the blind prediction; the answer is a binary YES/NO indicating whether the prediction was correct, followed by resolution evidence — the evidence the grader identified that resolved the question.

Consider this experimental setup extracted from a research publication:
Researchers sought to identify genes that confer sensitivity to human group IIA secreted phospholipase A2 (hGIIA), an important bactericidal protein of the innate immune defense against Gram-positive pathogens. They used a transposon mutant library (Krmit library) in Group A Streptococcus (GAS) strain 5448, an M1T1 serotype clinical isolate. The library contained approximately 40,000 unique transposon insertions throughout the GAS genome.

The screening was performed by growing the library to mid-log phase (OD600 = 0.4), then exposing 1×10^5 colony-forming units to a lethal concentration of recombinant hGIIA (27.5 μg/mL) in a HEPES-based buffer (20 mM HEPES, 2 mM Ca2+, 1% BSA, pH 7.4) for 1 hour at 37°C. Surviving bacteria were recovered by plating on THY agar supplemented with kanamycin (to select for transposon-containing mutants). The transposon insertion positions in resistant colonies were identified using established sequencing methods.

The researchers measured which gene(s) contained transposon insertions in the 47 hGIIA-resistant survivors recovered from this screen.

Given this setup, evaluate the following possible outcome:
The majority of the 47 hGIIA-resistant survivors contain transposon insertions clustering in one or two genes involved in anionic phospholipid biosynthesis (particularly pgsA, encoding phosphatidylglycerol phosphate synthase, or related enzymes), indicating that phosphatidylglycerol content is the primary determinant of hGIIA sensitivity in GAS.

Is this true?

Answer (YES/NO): NO